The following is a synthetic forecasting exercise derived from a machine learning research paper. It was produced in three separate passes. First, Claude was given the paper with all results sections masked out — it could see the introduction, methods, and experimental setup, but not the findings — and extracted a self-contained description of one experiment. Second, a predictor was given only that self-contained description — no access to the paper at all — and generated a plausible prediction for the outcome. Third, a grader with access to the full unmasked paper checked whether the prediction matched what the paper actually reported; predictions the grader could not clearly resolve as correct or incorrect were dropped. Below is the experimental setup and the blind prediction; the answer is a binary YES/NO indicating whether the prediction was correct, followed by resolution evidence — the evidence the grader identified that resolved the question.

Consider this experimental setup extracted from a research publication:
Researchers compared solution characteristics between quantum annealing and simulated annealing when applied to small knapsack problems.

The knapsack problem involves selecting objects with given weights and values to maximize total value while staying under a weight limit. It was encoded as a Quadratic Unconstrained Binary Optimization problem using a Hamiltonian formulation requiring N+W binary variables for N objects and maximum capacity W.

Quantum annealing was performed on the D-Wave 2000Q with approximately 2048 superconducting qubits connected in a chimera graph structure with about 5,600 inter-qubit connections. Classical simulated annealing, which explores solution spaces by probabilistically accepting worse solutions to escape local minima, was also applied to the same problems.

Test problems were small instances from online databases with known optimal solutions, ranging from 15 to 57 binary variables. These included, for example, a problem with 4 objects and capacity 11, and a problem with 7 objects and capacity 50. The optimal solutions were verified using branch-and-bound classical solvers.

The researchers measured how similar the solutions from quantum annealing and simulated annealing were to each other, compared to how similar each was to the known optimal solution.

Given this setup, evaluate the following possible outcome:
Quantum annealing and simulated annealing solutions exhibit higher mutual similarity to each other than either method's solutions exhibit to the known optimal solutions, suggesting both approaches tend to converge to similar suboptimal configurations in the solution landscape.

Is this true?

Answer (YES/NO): NO